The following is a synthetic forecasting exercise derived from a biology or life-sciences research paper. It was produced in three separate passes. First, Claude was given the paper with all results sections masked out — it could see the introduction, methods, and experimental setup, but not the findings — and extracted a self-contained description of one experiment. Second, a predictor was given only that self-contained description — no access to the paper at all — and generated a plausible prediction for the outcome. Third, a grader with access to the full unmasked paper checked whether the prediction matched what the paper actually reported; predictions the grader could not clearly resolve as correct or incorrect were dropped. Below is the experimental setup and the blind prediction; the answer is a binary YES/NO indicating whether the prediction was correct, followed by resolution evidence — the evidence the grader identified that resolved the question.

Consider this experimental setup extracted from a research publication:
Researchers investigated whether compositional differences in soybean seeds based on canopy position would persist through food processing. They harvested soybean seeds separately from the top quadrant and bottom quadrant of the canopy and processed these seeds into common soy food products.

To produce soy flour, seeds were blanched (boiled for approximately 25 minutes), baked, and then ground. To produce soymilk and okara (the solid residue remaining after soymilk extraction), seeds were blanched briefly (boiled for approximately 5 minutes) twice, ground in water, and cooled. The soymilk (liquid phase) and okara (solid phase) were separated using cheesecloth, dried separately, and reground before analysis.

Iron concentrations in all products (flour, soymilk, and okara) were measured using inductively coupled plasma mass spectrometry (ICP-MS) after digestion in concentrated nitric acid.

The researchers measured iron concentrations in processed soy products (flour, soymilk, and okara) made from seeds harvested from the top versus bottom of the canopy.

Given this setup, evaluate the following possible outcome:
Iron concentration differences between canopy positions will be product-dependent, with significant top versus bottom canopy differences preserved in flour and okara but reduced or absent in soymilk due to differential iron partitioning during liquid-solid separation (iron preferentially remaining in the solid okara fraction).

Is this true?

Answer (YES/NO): NO